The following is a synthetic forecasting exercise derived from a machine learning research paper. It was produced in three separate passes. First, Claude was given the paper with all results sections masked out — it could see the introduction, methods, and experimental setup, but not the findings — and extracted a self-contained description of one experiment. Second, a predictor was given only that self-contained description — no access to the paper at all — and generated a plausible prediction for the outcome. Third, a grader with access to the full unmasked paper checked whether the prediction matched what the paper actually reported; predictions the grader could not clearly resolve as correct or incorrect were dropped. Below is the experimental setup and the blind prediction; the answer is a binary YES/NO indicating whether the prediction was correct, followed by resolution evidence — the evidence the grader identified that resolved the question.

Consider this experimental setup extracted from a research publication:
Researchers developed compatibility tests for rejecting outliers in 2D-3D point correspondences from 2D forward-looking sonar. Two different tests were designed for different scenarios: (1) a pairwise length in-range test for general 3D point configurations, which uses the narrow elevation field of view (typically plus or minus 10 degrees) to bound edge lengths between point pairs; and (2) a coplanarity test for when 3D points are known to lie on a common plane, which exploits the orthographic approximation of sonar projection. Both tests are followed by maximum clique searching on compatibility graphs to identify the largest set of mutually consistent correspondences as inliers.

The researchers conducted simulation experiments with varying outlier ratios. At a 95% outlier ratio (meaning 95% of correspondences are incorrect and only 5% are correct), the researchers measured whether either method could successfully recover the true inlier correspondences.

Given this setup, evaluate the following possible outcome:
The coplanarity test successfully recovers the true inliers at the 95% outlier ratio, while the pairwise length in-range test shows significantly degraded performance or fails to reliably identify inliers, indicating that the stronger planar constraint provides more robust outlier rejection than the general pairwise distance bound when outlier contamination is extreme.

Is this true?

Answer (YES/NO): NO